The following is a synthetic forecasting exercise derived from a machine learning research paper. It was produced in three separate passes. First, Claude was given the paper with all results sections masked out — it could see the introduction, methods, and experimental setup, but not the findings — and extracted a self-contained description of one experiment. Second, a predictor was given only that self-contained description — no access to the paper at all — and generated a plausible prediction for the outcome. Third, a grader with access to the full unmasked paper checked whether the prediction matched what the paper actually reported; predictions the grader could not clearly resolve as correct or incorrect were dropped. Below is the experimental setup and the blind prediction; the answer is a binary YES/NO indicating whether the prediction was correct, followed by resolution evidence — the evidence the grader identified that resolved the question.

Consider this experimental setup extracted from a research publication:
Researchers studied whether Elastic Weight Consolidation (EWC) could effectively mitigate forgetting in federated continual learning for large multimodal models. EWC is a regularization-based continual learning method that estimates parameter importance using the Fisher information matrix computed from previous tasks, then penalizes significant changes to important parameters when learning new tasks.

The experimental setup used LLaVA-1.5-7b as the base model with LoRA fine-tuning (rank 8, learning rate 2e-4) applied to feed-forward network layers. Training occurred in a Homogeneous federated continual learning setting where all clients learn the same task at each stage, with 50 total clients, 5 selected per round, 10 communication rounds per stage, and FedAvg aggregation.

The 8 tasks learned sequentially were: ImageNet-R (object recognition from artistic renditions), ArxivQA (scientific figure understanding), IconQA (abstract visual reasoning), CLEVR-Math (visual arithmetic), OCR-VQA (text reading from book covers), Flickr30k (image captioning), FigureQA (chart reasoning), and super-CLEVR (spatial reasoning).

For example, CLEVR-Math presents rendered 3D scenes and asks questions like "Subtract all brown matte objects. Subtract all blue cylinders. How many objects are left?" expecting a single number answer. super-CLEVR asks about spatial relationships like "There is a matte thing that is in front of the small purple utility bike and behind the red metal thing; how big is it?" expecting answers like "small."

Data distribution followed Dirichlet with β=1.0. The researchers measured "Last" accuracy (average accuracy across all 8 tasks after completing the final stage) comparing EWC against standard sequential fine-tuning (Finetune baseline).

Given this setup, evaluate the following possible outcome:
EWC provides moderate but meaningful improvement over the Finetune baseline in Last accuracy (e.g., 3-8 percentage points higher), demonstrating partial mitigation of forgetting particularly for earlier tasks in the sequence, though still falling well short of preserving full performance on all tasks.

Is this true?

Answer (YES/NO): NO